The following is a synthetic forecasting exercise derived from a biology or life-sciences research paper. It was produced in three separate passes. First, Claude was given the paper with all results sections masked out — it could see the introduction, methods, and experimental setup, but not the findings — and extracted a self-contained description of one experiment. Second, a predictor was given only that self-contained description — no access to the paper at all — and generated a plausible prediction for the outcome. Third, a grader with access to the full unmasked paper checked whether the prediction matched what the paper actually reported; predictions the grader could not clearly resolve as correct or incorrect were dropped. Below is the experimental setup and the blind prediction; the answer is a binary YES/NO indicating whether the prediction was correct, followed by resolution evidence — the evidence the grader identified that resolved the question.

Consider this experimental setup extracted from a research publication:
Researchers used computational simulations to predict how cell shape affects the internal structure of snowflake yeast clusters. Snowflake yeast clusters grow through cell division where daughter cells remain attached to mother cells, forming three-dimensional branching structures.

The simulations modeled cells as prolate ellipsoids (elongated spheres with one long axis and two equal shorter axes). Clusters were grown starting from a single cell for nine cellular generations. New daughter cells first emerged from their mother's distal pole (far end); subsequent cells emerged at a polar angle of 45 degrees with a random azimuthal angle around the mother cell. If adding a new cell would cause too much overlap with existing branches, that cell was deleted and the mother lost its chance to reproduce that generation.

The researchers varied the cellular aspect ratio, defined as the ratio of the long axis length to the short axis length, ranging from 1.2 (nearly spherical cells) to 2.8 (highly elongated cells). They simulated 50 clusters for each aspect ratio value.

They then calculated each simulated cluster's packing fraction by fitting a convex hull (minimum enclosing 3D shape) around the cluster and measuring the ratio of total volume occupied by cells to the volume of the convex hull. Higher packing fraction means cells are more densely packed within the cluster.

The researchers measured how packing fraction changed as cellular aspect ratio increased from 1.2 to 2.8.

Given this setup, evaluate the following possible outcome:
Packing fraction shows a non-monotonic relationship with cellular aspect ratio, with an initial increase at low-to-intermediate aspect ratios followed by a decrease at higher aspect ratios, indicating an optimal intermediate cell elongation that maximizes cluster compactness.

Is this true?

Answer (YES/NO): NO